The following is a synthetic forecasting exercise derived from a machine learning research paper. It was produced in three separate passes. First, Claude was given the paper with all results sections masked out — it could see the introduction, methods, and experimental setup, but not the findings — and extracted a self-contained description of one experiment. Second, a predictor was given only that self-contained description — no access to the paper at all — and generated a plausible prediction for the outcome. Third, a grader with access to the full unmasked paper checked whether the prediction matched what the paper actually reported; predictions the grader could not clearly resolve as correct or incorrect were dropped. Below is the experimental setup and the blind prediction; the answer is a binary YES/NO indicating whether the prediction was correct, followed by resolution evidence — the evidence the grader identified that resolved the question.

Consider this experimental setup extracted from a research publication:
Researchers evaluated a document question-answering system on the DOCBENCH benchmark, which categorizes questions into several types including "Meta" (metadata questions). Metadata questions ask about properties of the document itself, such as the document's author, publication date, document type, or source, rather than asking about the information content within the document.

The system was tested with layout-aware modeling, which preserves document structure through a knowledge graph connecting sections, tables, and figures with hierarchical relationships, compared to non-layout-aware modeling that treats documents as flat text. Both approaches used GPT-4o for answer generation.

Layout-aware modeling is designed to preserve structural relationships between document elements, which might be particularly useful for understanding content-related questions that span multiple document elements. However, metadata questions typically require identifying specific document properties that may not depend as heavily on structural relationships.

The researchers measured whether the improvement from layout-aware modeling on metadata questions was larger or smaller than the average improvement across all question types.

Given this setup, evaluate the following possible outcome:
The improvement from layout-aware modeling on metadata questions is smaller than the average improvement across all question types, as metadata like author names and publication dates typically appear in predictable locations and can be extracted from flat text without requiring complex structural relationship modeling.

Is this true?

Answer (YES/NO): YES